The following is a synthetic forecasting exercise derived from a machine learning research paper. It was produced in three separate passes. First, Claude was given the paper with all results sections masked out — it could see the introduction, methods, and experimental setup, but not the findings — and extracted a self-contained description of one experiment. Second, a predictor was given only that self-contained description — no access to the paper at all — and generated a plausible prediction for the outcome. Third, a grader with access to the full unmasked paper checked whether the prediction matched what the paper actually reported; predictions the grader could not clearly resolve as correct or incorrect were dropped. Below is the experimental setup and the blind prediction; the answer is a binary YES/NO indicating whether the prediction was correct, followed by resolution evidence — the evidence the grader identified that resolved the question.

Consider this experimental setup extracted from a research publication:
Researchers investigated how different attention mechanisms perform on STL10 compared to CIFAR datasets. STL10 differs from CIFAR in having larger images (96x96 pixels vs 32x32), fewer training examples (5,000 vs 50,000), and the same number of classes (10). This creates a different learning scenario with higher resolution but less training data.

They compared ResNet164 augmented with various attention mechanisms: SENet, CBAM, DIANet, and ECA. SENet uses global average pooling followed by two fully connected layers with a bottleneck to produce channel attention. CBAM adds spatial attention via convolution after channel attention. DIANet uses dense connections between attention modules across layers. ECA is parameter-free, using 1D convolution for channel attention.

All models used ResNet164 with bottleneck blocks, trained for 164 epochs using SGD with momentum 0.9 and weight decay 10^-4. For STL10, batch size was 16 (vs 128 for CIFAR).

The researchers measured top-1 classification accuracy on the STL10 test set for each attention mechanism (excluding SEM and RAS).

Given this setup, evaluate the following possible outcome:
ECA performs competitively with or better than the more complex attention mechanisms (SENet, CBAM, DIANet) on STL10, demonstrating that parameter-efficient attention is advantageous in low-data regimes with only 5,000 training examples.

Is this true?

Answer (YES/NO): NO